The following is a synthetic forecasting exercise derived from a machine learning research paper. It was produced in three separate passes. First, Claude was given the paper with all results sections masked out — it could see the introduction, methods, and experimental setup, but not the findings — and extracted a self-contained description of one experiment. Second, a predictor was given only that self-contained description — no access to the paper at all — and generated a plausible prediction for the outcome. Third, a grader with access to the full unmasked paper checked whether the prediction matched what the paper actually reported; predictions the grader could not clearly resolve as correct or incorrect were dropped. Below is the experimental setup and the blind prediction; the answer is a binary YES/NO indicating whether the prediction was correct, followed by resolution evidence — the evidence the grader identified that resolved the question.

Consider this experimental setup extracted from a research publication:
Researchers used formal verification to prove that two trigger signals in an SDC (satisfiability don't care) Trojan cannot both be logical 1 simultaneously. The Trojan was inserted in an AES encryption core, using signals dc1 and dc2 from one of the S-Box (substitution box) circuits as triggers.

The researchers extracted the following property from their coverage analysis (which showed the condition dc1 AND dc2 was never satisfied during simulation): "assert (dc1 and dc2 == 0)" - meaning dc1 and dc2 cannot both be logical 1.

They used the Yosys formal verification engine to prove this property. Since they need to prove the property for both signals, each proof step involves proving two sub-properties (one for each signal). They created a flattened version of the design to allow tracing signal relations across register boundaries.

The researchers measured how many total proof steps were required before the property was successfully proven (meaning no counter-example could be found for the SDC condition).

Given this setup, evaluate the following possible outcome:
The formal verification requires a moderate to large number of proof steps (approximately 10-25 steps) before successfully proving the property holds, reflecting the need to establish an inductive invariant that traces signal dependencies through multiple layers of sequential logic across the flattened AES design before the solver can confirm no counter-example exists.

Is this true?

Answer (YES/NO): NO